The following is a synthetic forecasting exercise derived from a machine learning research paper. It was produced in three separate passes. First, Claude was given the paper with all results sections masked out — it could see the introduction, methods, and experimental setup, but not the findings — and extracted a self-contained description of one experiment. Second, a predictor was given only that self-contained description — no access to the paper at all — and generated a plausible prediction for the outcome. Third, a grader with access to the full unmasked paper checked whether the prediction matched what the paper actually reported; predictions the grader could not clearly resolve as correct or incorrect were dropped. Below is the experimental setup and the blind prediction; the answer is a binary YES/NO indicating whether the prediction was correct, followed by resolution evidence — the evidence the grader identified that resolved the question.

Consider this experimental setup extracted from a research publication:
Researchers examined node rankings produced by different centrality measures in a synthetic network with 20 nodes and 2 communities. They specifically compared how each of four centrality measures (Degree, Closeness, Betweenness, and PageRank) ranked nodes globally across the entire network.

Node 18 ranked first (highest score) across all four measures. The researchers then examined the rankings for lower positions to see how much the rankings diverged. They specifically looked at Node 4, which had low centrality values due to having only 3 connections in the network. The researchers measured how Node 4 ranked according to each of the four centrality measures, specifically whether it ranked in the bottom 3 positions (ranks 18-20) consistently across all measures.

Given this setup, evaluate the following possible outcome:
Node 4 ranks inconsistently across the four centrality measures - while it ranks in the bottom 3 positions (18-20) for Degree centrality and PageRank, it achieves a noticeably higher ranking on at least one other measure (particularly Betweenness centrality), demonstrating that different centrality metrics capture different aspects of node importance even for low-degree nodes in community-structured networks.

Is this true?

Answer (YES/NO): NO